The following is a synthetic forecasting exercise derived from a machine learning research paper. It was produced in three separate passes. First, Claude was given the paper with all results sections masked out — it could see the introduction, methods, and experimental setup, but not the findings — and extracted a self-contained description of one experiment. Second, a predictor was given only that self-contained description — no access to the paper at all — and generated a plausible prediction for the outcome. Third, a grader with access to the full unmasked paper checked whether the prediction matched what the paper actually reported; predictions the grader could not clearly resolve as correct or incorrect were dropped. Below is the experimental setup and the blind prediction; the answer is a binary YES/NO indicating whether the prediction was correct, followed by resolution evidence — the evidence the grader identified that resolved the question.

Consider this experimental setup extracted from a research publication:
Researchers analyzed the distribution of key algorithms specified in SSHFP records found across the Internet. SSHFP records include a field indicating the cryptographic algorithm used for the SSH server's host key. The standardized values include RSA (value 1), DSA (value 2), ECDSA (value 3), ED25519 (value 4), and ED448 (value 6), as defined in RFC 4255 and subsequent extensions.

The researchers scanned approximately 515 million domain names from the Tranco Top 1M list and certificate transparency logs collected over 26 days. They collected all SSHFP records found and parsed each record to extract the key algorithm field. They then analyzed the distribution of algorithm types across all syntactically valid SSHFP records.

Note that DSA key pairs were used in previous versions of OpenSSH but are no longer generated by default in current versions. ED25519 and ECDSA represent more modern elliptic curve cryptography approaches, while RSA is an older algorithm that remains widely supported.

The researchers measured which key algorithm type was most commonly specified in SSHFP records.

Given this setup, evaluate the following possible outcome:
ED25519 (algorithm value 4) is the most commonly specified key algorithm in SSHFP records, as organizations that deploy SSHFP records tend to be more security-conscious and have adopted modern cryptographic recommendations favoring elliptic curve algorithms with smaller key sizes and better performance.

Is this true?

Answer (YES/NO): NO